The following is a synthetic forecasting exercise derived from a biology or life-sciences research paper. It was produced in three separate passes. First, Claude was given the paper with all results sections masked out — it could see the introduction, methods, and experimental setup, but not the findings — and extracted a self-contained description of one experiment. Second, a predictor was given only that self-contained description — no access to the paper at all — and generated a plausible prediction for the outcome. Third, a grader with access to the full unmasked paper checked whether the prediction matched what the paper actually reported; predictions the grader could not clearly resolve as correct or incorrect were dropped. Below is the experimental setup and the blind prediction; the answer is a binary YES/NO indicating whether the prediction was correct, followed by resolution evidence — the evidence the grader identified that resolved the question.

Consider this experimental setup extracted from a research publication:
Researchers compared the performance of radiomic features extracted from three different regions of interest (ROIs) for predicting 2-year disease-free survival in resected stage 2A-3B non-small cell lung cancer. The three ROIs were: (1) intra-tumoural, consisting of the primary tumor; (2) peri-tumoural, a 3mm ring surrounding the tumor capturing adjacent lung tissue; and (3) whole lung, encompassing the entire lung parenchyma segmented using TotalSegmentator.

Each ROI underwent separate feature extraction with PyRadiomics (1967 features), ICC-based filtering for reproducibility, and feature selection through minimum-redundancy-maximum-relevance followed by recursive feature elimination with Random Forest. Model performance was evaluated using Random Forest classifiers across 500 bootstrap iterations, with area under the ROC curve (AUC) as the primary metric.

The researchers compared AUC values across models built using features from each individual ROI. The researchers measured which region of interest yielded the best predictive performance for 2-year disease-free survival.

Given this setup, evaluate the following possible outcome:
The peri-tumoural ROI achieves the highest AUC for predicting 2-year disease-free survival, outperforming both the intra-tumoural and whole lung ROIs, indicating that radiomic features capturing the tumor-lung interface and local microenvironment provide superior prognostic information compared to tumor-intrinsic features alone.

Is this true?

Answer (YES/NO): NO